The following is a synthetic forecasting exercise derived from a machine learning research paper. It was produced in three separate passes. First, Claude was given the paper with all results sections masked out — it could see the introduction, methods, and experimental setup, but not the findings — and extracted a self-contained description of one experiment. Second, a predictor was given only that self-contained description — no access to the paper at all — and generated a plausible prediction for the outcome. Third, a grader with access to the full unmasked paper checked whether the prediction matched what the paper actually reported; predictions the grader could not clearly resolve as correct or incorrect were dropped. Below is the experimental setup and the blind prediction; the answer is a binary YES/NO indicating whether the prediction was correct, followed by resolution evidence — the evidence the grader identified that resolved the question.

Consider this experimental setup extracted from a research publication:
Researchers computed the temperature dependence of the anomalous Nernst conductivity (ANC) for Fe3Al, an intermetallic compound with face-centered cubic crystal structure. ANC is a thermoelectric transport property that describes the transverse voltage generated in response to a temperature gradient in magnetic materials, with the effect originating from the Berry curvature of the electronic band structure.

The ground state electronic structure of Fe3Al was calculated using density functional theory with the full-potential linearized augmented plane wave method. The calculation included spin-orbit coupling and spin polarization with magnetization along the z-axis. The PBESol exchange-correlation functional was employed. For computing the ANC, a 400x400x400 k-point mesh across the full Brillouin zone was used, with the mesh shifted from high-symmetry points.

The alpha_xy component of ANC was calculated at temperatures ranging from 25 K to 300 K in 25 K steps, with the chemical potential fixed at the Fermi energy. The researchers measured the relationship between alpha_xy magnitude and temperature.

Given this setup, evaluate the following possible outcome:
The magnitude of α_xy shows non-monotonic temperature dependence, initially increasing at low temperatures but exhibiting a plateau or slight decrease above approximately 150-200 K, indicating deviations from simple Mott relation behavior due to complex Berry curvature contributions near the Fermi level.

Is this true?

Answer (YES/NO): NO